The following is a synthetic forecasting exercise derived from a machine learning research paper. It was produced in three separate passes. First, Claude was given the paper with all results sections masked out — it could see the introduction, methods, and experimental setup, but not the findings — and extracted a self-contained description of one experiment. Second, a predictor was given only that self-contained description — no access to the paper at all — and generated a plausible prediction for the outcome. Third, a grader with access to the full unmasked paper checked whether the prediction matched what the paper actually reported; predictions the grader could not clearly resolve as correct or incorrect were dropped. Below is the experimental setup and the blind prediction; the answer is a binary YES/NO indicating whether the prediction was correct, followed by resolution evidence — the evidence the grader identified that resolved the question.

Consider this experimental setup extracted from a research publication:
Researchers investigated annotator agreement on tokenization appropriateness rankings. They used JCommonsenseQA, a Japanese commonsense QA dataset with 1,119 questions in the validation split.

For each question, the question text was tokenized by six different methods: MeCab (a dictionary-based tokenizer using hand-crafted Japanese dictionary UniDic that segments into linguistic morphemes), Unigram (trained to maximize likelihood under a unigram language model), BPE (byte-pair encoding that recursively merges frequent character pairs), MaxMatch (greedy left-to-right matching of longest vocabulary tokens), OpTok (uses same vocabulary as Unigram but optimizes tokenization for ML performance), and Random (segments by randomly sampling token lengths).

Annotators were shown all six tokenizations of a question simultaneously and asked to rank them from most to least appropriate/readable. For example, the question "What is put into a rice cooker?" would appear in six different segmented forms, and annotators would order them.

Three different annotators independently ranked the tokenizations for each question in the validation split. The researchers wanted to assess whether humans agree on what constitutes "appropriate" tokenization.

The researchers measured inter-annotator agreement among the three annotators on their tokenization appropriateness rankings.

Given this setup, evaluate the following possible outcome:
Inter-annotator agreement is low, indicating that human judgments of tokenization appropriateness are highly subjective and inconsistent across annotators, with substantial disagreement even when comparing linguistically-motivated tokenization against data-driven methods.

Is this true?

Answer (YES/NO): YES